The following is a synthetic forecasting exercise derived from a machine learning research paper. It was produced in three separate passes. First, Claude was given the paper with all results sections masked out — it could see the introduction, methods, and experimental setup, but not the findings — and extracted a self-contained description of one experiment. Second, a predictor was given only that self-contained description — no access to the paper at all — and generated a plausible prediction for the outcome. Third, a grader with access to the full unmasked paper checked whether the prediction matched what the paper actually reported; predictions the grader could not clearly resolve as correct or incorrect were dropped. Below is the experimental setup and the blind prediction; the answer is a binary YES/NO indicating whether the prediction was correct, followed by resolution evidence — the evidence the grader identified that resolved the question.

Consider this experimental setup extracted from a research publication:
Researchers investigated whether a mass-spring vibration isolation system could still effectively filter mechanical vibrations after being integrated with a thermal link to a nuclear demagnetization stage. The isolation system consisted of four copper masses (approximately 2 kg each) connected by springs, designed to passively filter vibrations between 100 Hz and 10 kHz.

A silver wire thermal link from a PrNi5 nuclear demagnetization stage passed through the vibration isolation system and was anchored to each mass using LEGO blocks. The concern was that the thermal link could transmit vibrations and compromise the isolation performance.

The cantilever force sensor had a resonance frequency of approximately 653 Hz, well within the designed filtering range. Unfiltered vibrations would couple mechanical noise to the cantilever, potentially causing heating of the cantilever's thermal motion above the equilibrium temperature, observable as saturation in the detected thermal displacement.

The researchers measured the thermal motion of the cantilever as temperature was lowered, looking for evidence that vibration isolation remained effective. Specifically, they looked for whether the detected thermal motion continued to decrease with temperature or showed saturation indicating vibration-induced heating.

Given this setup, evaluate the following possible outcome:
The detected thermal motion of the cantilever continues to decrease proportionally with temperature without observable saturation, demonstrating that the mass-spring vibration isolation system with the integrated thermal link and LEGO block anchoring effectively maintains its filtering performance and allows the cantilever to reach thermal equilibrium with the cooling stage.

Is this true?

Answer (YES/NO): NO